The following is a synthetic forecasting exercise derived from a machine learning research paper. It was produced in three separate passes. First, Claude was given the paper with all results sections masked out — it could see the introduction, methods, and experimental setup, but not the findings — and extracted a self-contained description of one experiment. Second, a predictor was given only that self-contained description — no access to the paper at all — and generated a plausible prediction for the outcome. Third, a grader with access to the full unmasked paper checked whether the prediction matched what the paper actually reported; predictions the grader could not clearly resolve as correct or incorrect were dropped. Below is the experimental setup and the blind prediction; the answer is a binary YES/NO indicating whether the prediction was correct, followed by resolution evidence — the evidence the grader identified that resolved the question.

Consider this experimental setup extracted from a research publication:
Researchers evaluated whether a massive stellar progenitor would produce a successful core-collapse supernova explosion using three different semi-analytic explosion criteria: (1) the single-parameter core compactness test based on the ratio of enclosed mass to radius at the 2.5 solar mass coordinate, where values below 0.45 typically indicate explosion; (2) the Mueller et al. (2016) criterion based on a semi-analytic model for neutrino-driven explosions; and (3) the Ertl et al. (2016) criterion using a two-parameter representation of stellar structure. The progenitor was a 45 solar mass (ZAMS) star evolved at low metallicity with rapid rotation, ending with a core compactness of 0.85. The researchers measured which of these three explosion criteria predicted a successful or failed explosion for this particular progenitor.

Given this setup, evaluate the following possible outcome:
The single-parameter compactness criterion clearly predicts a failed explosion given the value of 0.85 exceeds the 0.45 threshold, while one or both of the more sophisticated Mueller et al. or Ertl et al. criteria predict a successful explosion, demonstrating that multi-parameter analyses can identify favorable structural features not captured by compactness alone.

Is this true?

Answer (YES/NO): YES